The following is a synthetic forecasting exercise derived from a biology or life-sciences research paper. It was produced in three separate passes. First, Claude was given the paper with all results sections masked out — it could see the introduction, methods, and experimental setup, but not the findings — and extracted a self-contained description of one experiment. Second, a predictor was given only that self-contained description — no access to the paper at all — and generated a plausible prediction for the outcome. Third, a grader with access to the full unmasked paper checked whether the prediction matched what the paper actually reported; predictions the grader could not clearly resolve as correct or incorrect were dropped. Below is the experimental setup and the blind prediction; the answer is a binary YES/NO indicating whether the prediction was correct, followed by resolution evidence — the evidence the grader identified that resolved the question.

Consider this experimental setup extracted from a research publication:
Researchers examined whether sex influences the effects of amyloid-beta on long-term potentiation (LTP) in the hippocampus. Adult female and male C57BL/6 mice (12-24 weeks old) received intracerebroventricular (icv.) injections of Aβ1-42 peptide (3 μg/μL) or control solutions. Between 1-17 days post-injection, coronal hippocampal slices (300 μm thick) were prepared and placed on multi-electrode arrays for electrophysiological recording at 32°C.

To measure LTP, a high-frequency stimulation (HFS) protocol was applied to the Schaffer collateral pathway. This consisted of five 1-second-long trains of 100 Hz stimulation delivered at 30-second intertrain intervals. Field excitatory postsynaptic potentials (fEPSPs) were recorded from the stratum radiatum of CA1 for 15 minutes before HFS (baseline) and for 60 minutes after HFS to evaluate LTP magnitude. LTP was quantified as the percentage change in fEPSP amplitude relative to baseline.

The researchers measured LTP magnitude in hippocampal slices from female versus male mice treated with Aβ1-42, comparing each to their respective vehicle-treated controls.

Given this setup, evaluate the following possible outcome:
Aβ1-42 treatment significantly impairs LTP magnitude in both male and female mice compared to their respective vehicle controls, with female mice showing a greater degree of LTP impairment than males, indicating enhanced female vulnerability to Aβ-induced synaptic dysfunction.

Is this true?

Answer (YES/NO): NO